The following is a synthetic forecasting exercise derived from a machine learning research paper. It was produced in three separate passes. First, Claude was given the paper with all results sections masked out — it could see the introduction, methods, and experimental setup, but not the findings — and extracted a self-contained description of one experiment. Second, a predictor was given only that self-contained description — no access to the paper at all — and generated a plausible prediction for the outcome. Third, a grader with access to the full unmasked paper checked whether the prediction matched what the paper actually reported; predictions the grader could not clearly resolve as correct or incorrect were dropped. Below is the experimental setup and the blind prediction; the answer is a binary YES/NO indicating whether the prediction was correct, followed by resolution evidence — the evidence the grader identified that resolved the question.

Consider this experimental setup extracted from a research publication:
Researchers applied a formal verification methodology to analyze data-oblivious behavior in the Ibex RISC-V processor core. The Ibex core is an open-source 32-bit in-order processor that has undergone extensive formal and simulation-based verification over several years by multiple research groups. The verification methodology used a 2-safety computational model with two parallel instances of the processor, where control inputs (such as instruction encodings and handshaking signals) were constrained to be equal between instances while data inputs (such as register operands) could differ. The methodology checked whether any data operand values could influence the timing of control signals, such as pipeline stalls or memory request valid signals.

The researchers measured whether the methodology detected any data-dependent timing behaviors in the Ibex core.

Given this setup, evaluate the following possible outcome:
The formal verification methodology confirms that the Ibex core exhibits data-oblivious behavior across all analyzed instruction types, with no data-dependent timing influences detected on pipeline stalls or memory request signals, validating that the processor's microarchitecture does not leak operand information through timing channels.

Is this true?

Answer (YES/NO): NO